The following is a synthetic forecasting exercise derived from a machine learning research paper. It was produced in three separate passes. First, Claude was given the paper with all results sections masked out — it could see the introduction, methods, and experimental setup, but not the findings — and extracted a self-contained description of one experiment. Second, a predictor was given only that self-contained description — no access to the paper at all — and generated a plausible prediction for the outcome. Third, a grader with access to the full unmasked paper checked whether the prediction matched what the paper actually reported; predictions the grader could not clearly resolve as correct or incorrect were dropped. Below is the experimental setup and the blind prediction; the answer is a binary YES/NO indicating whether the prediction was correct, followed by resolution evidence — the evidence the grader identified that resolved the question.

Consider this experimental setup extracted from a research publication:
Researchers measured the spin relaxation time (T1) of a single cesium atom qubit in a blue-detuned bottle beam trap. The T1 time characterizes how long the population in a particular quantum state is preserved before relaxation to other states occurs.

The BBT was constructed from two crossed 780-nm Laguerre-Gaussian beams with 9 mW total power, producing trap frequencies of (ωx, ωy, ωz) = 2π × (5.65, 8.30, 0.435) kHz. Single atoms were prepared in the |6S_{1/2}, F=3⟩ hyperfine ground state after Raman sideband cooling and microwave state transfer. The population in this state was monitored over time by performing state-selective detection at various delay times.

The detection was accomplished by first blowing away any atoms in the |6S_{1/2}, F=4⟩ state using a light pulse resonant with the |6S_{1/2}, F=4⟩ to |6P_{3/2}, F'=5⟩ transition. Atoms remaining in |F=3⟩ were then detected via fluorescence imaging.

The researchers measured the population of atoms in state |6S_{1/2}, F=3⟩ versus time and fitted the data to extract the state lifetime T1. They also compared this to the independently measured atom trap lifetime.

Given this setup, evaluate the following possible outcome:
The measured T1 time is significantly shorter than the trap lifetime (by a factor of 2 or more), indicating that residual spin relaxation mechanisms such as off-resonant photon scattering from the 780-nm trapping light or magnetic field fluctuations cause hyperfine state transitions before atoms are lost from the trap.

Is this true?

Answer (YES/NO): NO